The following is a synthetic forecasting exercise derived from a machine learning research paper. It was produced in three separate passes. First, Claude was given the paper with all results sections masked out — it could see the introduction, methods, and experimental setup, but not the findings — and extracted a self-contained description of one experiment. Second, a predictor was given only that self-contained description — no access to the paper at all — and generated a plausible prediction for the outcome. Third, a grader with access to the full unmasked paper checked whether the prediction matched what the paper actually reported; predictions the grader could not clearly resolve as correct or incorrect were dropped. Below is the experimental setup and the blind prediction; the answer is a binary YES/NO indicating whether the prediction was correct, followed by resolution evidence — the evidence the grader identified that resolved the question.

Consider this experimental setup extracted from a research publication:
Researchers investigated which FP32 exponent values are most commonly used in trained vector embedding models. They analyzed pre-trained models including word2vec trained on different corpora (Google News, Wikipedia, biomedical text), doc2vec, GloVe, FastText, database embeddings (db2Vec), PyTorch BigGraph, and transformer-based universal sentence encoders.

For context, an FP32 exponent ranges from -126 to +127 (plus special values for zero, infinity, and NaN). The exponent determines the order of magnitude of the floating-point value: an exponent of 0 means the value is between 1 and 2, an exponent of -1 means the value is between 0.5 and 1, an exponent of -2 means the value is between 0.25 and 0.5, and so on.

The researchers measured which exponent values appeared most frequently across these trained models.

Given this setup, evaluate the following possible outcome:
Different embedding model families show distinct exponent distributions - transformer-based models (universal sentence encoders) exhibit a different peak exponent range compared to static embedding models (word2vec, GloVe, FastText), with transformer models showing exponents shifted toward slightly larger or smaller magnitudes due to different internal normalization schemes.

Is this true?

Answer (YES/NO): NO